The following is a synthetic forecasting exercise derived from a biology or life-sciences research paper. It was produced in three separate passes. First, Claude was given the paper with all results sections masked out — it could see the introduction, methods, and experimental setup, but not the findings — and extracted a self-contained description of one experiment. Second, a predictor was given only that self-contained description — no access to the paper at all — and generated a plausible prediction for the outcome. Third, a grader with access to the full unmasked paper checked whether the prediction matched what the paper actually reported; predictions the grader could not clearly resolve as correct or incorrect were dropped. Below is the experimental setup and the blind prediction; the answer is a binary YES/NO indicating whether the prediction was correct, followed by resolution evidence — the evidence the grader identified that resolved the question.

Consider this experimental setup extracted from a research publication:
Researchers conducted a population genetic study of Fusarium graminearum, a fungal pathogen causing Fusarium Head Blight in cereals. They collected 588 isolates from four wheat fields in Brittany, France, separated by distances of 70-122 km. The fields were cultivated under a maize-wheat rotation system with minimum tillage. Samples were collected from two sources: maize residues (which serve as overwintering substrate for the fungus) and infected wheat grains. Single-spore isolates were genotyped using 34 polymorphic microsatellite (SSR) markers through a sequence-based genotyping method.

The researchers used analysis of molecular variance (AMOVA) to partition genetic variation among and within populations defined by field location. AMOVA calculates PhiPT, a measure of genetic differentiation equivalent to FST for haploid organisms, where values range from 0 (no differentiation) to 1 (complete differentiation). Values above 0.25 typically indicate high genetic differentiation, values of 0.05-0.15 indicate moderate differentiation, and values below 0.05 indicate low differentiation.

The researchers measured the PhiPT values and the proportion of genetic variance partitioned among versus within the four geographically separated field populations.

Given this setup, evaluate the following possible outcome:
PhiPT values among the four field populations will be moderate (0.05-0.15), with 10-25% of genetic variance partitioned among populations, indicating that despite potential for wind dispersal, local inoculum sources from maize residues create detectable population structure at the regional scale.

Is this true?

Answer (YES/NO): NO